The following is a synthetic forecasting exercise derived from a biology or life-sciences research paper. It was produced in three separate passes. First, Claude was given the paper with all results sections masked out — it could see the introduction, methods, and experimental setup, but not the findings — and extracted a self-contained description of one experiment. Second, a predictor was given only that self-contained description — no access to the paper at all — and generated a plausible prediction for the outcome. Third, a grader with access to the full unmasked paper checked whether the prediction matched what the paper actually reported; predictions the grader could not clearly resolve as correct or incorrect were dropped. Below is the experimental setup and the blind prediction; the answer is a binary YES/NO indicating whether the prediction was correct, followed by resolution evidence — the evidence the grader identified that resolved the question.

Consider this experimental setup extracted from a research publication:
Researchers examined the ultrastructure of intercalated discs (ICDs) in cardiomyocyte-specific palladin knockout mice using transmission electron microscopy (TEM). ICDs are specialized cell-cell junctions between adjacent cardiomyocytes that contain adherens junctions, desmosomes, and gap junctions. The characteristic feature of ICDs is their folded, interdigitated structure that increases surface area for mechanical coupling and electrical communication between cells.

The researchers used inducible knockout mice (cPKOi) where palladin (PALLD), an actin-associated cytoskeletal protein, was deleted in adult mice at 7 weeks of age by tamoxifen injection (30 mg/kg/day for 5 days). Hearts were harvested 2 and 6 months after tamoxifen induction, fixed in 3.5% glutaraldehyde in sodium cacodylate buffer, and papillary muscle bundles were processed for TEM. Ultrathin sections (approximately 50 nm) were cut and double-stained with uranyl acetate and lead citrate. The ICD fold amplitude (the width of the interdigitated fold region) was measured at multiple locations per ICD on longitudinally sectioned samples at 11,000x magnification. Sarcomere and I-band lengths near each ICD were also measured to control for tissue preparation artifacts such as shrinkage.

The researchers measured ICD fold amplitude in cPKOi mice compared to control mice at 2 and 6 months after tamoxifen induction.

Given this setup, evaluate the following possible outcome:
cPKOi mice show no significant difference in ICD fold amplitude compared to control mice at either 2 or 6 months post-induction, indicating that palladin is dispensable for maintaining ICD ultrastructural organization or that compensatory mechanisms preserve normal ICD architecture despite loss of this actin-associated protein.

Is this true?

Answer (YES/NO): NO